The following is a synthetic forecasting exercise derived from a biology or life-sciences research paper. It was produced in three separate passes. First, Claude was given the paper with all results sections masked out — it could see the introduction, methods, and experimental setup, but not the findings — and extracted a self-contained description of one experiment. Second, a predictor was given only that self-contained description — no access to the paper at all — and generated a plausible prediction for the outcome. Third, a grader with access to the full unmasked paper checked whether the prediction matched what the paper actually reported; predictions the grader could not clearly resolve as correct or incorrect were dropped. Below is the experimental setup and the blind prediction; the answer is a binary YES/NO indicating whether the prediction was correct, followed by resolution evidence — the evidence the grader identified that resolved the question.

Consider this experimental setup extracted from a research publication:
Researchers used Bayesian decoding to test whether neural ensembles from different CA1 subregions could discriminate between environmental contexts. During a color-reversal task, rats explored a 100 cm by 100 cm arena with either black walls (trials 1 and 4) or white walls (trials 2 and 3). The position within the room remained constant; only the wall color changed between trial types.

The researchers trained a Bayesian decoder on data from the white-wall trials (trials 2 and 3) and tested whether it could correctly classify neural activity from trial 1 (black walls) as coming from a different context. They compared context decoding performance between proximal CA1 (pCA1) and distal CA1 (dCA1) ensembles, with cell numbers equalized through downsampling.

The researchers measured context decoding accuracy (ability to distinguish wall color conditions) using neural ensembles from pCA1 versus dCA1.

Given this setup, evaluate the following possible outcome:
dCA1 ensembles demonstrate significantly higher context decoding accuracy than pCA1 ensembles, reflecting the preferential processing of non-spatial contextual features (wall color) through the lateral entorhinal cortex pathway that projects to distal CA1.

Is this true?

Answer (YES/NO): NO